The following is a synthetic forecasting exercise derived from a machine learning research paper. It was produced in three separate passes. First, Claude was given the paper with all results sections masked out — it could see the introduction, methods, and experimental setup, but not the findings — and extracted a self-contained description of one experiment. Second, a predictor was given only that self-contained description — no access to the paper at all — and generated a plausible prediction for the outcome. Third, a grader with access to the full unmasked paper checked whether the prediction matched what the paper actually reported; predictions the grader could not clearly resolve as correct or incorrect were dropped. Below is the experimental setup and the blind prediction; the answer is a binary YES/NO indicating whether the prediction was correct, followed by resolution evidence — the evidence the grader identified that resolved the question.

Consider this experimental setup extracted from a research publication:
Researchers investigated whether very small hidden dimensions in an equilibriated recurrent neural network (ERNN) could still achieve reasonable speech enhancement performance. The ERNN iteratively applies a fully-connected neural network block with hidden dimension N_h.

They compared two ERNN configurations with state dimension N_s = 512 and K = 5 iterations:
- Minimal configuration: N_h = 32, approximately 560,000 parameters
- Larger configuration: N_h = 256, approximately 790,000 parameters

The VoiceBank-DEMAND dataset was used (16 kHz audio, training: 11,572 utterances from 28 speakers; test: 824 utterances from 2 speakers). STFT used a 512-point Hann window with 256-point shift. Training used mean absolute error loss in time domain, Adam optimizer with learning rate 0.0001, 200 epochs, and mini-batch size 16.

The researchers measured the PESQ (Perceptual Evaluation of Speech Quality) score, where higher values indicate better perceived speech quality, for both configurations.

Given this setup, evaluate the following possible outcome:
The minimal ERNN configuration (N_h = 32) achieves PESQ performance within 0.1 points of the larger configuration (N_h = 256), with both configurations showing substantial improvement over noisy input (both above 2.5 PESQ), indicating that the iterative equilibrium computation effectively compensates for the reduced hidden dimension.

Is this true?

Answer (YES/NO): NO